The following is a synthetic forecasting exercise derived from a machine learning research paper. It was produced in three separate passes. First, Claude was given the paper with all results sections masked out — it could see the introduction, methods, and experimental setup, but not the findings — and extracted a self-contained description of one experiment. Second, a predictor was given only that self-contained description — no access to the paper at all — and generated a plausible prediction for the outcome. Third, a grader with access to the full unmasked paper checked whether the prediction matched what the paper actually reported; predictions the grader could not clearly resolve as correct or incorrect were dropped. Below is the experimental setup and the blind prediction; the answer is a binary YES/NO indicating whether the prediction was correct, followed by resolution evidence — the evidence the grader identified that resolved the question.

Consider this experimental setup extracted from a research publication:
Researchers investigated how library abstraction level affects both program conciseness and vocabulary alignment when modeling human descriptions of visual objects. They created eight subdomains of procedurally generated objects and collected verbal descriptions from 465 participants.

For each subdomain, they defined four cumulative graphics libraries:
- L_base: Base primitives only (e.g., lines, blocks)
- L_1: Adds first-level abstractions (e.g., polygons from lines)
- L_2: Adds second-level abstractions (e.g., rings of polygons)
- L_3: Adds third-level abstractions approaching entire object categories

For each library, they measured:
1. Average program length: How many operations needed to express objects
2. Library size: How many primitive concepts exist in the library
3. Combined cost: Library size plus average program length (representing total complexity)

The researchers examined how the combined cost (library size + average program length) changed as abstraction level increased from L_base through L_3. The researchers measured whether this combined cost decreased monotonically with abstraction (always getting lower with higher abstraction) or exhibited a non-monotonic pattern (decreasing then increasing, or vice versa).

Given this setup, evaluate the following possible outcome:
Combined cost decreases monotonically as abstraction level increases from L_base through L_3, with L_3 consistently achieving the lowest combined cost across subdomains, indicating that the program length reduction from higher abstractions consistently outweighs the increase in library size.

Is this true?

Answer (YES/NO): NO